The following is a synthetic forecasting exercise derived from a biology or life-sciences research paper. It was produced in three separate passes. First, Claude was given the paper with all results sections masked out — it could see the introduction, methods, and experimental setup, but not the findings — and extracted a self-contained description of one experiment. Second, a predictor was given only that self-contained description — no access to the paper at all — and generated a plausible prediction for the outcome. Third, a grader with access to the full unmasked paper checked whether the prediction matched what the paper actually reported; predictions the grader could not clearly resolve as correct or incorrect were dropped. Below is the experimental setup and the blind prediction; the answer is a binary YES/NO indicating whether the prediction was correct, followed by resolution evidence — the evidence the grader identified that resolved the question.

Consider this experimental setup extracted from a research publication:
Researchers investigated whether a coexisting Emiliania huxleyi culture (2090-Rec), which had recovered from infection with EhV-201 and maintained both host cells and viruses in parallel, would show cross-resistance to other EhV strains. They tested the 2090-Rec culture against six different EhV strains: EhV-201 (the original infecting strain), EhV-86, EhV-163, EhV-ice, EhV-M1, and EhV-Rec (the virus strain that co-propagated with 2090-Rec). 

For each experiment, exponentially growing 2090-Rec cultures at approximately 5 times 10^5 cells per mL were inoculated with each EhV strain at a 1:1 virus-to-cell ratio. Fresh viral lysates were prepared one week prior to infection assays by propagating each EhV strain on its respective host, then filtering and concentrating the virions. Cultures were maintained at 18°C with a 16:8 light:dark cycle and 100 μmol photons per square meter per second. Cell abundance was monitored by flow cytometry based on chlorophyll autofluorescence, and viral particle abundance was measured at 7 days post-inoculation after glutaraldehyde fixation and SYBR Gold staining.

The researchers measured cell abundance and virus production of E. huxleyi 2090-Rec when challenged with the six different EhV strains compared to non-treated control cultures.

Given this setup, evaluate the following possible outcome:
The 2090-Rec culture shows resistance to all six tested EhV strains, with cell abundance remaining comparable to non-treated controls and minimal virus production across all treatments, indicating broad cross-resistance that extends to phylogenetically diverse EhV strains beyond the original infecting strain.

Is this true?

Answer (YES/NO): YES